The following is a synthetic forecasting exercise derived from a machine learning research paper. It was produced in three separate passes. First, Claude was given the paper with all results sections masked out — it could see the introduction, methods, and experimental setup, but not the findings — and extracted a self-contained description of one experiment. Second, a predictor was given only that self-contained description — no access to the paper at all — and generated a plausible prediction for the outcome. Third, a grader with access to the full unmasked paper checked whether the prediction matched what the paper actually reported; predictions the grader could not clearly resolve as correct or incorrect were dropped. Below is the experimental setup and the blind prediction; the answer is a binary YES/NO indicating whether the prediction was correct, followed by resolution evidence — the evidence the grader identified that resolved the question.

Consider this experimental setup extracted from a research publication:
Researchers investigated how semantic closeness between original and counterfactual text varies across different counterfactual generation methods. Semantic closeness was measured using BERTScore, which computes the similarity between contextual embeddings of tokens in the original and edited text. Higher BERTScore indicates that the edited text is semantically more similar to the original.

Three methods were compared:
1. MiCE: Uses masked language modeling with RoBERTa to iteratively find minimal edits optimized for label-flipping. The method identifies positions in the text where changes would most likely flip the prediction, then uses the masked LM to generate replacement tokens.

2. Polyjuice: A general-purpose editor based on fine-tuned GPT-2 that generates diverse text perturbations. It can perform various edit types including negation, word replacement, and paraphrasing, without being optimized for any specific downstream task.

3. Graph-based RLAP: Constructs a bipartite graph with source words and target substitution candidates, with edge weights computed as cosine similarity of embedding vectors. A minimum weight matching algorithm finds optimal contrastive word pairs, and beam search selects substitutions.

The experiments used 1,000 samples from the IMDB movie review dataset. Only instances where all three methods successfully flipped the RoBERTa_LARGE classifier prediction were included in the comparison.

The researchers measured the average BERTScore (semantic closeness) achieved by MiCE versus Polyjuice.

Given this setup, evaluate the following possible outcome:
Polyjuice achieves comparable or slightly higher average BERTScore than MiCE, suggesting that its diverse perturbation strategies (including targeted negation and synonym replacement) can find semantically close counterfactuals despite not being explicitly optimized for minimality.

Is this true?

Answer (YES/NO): NO